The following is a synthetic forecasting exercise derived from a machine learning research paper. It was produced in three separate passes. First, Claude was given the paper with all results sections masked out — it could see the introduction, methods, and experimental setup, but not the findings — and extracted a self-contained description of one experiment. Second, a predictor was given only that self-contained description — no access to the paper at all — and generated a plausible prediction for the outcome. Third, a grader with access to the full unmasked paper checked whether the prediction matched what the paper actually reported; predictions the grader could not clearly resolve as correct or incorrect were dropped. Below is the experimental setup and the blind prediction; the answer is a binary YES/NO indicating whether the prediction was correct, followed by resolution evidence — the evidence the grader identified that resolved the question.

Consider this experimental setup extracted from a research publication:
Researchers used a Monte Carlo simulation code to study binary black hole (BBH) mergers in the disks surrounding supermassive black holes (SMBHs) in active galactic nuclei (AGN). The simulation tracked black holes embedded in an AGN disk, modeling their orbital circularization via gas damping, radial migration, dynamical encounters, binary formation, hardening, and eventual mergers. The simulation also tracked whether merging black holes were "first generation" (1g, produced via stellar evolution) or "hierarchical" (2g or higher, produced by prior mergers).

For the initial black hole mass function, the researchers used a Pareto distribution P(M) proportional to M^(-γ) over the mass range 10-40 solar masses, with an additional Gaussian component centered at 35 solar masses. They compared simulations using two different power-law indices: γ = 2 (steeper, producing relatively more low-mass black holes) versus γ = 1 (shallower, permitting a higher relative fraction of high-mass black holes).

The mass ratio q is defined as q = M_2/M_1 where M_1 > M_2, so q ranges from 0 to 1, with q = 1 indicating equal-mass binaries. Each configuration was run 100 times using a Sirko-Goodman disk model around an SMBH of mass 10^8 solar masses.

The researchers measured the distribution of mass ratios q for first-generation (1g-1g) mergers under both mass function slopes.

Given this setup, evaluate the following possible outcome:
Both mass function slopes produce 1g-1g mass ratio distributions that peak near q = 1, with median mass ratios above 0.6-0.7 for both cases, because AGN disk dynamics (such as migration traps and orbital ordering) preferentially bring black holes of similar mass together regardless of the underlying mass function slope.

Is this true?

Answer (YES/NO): NO